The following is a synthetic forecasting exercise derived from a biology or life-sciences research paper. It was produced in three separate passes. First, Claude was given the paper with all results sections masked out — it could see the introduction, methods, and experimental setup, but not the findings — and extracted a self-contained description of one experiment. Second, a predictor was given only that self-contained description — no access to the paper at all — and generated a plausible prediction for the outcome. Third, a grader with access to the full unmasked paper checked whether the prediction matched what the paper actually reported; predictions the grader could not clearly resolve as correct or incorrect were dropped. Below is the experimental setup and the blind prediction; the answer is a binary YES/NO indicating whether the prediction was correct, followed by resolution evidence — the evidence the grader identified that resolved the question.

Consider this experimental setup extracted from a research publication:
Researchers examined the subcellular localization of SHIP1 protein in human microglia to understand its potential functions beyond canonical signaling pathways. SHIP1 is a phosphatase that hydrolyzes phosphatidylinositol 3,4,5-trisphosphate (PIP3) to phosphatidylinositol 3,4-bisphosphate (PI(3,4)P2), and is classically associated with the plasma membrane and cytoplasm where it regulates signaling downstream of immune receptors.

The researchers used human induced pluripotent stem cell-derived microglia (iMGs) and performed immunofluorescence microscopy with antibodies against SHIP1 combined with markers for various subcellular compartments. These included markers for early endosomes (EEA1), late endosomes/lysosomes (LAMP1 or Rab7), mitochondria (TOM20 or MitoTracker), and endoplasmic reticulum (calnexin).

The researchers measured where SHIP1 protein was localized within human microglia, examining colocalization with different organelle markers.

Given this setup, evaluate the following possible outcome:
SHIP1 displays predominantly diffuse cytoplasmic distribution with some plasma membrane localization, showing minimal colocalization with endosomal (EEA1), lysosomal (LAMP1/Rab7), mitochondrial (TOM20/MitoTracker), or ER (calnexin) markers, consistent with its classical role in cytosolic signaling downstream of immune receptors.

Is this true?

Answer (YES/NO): NO